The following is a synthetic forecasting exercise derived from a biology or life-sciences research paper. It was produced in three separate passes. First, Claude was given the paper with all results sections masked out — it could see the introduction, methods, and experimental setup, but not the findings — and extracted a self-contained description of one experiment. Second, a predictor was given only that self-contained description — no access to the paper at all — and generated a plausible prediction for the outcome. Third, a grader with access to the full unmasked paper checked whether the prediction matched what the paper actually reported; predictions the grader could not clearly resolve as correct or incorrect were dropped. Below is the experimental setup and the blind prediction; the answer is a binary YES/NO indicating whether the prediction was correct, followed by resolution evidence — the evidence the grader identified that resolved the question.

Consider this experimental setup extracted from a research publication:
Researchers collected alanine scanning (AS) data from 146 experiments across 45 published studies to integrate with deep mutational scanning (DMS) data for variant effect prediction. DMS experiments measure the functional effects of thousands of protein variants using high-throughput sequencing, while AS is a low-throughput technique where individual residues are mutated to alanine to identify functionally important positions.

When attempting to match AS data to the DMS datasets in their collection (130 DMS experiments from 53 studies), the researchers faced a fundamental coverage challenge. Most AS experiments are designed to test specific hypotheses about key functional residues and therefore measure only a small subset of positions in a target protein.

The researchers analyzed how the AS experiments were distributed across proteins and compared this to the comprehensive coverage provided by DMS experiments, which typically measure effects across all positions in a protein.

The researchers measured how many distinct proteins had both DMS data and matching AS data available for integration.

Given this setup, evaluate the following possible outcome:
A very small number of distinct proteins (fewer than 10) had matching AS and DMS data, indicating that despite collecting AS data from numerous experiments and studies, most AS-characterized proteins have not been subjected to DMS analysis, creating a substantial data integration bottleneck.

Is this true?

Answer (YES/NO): NO